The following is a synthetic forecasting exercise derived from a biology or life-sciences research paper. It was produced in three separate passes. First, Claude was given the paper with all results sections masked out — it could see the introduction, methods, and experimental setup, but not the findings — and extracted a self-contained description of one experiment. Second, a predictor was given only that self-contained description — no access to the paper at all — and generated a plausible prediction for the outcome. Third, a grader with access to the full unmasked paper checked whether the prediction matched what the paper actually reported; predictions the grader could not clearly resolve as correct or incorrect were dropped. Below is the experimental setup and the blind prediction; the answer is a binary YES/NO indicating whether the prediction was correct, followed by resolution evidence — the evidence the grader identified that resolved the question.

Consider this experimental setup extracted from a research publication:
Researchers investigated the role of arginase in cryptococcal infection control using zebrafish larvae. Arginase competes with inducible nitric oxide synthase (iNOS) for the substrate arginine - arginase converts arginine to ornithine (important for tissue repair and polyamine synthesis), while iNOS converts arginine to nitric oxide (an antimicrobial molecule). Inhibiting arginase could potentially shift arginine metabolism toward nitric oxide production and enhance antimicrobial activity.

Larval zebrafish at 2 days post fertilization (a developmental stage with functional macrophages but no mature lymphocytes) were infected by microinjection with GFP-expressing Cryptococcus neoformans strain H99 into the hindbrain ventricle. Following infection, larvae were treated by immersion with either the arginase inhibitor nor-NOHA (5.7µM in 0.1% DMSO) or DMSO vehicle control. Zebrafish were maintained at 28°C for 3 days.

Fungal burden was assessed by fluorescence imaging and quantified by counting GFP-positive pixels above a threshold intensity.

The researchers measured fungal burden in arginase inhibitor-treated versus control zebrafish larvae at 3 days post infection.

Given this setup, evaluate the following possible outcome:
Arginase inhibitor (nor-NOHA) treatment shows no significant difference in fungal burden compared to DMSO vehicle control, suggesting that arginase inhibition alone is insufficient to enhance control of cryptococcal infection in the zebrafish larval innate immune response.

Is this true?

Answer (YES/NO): YES